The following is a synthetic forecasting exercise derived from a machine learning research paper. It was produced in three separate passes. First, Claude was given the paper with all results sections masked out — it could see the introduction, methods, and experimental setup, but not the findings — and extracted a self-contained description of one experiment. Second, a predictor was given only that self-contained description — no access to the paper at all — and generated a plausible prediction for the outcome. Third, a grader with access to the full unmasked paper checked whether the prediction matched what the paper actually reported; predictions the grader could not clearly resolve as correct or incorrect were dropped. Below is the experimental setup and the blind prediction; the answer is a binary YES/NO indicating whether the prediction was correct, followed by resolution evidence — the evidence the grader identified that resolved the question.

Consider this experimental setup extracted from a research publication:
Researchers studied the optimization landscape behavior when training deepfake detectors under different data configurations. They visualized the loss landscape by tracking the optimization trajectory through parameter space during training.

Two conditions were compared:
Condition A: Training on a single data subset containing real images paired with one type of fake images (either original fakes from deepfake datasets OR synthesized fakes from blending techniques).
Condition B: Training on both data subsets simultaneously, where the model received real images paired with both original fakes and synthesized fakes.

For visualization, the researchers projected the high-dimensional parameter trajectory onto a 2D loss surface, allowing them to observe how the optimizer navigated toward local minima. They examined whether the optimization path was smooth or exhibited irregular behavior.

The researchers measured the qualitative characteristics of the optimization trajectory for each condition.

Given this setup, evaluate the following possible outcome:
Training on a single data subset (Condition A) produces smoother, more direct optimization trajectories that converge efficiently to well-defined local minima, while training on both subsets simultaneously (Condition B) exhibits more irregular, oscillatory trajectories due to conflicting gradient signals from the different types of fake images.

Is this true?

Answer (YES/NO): YES